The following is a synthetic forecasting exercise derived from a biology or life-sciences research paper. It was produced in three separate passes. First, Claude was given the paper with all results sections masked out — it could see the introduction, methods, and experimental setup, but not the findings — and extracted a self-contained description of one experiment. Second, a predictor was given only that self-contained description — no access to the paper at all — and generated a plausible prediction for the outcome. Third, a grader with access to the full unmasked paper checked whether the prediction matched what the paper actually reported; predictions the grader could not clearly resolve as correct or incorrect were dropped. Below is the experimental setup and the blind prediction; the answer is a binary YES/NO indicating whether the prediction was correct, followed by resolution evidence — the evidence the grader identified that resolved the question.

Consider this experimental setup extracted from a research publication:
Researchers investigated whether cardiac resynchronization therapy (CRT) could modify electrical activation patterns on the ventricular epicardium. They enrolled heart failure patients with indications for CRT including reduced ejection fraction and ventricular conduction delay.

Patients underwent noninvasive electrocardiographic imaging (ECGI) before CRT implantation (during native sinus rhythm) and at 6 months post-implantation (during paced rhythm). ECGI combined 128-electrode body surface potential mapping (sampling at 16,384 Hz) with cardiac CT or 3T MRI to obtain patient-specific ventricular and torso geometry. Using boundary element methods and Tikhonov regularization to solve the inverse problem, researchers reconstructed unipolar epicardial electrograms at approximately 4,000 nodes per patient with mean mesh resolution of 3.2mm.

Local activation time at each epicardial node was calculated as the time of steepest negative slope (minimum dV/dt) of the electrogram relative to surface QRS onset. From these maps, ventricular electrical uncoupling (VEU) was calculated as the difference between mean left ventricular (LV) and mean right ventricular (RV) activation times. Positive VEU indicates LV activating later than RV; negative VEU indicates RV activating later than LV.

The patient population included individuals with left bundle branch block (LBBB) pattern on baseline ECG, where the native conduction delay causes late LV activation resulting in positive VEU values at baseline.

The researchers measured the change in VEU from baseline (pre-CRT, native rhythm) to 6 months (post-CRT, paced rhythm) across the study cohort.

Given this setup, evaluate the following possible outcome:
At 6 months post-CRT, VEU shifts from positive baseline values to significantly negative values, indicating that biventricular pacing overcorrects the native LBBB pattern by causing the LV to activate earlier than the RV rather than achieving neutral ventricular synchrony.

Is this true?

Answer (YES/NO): NO